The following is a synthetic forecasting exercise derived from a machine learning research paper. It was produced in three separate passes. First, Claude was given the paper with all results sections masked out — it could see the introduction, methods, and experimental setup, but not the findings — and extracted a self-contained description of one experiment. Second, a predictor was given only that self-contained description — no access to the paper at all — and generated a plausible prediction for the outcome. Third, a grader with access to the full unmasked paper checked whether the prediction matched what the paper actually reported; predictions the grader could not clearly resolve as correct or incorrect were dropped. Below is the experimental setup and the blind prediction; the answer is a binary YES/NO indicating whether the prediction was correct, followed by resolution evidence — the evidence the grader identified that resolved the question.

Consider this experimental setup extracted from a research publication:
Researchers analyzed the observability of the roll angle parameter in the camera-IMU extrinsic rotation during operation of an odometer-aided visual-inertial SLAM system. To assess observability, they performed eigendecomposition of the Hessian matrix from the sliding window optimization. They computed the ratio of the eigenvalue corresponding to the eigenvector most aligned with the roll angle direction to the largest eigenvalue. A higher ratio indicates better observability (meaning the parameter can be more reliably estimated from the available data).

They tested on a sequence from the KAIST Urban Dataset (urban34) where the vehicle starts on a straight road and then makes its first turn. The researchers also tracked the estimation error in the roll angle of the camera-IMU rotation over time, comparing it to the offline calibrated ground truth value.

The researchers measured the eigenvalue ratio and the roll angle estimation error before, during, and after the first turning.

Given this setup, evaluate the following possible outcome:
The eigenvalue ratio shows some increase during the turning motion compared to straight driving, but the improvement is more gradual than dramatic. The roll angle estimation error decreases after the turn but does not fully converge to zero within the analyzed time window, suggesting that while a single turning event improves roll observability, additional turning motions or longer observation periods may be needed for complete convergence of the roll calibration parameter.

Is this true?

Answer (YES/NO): NO